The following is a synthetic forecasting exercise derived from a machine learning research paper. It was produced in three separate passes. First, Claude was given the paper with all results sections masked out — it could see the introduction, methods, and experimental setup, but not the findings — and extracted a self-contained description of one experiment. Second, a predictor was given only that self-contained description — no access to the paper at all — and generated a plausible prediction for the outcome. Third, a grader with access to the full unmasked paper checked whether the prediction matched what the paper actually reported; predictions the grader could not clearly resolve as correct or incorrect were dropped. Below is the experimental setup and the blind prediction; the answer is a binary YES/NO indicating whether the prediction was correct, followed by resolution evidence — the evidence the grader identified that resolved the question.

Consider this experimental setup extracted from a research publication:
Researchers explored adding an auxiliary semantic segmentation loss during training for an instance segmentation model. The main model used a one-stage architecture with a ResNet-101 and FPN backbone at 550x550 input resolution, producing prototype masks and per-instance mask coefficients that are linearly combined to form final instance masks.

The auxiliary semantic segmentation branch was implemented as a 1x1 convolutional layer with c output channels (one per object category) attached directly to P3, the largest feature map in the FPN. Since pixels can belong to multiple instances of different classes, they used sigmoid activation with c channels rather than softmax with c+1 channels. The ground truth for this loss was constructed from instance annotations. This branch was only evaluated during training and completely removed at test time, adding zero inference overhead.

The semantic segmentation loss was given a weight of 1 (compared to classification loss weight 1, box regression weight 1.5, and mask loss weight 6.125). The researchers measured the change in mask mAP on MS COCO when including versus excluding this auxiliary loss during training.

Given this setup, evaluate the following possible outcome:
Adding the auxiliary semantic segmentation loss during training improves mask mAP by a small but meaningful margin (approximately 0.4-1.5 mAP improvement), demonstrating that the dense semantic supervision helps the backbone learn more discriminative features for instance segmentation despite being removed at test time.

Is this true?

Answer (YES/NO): YES